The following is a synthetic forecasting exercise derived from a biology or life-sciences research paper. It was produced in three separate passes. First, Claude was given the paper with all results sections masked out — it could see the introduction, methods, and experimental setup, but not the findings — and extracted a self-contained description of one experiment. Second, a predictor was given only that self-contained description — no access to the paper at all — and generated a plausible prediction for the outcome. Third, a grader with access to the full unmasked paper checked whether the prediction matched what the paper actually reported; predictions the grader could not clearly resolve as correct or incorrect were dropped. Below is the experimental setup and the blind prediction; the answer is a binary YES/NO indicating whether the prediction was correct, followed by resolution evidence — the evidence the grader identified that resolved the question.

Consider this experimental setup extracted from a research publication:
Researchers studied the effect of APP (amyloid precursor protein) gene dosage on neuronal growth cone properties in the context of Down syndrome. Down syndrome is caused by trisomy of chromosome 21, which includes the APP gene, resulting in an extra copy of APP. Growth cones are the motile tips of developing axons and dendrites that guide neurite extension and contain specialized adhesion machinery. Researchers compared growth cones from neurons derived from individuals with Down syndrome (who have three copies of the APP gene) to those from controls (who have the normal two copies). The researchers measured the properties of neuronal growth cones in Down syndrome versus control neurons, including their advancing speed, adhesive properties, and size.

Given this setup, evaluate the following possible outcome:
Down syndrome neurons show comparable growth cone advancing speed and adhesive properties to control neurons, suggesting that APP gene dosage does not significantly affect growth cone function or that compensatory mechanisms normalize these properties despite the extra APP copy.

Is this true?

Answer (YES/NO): NO